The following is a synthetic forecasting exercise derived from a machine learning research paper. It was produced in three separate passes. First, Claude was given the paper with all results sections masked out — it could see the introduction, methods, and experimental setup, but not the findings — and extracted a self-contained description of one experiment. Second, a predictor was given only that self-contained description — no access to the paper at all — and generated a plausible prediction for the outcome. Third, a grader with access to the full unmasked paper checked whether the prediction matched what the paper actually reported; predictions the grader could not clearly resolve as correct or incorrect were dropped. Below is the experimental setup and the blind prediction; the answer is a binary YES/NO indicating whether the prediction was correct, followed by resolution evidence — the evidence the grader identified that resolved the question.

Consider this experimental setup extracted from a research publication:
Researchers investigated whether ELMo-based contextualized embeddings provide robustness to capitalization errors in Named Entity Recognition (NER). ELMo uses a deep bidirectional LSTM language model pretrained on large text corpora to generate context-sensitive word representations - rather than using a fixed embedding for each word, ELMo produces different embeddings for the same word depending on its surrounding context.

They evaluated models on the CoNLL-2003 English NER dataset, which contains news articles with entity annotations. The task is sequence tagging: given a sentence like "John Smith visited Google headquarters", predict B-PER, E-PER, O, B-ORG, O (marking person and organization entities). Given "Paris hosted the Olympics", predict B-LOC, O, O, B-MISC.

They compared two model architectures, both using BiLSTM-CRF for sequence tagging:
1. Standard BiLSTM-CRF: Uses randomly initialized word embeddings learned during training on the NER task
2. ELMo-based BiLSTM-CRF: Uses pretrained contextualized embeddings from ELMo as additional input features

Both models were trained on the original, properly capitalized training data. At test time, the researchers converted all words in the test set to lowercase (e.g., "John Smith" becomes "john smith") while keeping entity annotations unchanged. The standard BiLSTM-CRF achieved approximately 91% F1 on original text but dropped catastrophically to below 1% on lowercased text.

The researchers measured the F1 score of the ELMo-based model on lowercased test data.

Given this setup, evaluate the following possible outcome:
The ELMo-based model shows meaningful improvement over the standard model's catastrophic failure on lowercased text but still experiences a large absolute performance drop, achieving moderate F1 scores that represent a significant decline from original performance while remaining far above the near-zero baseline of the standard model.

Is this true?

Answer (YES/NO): YES